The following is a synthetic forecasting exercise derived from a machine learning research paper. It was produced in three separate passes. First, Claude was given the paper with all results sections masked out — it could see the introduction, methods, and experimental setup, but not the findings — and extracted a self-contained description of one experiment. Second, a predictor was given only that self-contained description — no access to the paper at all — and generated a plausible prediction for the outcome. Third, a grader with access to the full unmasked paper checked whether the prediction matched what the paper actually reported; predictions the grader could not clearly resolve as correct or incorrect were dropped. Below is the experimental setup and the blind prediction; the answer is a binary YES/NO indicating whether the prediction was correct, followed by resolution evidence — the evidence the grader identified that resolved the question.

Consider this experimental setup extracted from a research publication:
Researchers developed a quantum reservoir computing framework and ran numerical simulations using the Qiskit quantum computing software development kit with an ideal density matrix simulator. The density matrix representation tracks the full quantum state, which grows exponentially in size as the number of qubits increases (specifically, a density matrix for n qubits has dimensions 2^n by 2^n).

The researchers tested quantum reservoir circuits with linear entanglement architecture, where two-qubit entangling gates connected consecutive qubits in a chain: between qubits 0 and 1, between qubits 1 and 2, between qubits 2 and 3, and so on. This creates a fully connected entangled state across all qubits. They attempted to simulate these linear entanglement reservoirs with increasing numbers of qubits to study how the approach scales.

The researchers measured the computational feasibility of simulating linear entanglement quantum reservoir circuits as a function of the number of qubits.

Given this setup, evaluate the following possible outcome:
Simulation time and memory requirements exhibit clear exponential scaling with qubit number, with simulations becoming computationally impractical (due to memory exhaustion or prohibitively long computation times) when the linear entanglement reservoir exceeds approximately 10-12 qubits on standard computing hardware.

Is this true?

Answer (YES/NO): YES